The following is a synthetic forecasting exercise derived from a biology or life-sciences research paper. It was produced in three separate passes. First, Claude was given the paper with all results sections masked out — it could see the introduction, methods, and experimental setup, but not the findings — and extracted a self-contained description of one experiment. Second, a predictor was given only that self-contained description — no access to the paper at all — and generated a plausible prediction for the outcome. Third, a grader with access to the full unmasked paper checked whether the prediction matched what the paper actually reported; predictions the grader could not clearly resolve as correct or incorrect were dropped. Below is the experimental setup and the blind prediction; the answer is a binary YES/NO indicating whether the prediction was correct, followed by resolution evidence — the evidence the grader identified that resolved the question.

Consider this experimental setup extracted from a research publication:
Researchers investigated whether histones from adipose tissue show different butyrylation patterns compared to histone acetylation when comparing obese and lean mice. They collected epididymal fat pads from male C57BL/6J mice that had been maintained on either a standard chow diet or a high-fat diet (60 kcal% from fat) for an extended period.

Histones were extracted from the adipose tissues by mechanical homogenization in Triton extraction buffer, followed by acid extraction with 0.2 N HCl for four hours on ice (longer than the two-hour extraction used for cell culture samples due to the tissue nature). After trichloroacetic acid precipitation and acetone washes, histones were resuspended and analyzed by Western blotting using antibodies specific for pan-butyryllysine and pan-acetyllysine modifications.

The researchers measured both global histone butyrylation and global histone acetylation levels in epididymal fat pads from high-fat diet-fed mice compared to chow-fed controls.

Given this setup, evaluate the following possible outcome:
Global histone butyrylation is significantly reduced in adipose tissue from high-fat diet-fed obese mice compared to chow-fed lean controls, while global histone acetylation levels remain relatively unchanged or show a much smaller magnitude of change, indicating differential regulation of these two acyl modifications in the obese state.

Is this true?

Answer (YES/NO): NO